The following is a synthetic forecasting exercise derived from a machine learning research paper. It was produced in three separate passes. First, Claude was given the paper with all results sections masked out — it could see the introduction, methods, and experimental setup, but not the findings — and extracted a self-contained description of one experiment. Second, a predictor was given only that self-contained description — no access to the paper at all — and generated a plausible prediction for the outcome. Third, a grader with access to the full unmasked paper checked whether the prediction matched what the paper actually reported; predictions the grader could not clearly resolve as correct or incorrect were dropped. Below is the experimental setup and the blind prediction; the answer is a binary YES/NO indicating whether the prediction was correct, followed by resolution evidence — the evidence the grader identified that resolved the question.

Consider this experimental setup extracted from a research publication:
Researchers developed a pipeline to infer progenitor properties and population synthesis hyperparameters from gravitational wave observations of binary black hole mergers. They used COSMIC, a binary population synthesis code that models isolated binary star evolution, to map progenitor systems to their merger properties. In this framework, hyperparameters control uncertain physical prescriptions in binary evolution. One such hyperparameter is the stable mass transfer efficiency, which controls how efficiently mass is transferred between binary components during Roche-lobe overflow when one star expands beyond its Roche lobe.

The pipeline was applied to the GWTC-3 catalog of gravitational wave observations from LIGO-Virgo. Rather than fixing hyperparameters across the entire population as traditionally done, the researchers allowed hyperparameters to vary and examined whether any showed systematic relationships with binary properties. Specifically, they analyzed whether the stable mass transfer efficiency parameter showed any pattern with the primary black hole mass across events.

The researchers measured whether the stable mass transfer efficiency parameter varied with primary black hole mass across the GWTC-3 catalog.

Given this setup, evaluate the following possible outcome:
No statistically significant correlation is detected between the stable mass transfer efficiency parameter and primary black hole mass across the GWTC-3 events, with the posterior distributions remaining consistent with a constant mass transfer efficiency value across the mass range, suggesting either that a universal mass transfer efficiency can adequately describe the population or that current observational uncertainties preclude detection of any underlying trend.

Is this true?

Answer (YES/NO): NO